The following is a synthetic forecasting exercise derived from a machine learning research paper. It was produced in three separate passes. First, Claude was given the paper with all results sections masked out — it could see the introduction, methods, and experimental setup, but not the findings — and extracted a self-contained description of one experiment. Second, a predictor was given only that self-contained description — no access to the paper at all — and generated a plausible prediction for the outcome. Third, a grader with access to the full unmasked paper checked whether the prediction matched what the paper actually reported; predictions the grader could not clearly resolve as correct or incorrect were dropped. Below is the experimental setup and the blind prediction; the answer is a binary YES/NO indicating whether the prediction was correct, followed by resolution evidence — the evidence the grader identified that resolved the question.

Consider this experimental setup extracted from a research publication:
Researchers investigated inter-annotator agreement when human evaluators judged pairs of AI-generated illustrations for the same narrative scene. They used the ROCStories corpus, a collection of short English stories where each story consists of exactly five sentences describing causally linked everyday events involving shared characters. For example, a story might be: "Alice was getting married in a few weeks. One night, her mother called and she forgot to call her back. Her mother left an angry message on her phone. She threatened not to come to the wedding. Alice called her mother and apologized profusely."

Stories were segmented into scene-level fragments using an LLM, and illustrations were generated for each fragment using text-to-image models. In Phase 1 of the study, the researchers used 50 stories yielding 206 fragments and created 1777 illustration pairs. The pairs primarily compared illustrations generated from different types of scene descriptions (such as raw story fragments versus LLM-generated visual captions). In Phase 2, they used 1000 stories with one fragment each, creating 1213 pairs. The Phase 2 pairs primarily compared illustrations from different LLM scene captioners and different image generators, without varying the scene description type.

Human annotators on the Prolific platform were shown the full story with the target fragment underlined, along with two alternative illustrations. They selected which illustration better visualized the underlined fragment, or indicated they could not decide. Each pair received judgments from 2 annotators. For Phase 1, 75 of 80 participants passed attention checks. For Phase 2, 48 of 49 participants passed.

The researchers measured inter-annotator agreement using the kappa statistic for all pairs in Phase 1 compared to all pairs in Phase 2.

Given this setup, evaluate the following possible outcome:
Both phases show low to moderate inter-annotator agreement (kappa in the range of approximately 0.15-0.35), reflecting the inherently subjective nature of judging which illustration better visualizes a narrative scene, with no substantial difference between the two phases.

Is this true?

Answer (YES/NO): NO